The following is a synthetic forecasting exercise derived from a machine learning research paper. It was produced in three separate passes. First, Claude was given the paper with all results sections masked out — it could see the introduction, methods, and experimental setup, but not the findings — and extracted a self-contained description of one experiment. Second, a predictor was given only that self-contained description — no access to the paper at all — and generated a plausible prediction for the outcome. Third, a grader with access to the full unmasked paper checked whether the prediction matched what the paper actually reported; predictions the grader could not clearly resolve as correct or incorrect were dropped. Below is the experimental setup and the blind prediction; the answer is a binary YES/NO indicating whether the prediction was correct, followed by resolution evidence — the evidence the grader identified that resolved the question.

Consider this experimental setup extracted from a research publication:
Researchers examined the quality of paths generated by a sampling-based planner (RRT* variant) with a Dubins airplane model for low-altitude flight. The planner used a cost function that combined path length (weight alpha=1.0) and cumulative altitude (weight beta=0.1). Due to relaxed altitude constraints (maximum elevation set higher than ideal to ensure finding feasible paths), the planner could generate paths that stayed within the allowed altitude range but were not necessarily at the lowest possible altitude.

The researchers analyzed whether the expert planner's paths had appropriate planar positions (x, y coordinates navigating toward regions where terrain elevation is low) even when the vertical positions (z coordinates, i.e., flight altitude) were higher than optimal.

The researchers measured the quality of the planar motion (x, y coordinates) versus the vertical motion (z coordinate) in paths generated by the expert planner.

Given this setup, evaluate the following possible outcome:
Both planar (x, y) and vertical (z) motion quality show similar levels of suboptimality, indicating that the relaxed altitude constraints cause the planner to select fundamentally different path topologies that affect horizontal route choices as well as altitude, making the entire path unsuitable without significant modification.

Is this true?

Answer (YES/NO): NO